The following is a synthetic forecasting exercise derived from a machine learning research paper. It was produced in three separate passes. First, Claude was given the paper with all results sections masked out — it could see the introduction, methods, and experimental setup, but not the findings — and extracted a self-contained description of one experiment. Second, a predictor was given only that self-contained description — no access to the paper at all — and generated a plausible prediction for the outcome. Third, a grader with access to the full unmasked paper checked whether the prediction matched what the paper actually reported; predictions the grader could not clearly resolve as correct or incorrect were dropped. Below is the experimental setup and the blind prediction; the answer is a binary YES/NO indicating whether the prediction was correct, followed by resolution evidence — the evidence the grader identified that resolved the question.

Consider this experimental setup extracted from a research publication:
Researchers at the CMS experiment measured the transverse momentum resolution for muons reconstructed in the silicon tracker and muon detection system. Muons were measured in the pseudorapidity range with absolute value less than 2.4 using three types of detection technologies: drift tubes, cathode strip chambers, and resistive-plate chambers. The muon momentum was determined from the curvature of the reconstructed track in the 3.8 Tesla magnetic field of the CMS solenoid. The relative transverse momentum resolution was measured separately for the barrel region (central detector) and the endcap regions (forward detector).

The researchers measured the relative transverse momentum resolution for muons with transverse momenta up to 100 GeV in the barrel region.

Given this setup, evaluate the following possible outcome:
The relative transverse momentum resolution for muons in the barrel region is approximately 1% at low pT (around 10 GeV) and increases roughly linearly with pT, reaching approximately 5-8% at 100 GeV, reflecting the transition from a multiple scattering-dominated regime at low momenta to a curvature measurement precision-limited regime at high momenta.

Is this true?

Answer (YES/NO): NO